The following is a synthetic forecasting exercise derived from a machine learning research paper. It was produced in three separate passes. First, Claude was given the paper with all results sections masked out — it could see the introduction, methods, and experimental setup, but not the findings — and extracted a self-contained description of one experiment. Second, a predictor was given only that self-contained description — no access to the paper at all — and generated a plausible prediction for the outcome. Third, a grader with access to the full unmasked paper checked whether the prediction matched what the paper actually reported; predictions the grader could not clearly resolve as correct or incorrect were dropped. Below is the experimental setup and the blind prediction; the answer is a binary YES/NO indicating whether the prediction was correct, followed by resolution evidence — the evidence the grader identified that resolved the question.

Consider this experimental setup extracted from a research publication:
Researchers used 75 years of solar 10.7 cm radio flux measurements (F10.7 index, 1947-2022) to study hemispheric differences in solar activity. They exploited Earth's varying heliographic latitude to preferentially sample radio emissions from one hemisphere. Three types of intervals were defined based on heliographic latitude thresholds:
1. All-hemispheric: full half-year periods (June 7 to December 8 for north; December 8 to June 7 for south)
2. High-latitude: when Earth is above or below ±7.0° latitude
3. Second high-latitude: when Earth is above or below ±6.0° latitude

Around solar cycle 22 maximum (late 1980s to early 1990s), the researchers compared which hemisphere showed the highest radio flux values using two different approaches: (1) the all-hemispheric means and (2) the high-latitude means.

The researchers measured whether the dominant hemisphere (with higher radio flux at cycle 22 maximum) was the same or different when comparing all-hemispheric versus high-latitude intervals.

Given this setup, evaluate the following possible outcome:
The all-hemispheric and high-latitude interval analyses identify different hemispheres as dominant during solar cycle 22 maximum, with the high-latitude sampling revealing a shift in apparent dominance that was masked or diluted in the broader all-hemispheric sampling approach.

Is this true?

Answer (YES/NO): YES